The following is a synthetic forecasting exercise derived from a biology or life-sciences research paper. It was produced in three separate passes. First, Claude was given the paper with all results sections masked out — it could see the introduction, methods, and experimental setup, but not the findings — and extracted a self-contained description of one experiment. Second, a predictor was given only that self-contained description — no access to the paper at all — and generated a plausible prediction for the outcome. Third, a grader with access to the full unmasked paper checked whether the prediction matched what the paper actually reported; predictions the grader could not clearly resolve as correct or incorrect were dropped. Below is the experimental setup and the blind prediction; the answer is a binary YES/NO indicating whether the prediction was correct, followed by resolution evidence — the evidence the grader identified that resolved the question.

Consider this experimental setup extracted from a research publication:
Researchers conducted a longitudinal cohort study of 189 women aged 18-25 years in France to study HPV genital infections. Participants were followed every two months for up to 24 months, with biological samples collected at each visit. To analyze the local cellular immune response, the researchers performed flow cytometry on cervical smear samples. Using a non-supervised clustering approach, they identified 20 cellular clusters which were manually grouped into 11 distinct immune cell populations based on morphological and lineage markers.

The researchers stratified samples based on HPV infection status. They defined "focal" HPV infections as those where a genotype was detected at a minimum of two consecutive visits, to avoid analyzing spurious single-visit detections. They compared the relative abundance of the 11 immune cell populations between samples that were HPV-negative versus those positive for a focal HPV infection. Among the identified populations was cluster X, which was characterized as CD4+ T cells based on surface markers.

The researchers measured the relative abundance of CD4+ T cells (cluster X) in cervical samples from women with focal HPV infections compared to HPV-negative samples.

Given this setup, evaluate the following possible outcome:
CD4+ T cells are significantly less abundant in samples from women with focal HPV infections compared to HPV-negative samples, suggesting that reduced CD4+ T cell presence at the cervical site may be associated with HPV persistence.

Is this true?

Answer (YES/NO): YES